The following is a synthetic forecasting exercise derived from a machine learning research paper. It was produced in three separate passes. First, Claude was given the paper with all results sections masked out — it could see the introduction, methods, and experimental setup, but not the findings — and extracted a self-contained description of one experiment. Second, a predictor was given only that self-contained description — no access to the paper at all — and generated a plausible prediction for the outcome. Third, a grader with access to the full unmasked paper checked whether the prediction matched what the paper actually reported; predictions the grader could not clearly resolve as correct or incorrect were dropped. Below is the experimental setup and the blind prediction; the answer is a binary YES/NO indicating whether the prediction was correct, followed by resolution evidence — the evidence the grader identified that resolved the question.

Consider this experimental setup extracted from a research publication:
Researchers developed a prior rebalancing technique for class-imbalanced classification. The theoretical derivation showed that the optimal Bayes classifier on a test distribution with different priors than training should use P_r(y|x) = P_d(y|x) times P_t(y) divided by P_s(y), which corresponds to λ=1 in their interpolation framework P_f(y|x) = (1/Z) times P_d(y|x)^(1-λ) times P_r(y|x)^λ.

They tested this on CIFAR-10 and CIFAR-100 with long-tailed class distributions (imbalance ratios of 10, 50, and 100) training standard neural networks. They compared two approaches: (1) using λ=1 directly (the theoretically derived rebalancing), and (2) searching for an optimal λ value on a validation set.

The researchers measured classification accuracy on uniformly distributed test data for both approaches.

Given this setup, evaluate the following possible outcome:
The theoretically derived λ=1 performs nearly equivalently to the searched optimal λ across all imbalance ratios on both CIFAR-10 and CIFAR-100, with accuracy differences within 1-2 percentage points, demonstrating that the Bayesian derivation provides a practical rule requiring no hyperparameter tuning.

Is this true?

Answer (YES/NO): NO